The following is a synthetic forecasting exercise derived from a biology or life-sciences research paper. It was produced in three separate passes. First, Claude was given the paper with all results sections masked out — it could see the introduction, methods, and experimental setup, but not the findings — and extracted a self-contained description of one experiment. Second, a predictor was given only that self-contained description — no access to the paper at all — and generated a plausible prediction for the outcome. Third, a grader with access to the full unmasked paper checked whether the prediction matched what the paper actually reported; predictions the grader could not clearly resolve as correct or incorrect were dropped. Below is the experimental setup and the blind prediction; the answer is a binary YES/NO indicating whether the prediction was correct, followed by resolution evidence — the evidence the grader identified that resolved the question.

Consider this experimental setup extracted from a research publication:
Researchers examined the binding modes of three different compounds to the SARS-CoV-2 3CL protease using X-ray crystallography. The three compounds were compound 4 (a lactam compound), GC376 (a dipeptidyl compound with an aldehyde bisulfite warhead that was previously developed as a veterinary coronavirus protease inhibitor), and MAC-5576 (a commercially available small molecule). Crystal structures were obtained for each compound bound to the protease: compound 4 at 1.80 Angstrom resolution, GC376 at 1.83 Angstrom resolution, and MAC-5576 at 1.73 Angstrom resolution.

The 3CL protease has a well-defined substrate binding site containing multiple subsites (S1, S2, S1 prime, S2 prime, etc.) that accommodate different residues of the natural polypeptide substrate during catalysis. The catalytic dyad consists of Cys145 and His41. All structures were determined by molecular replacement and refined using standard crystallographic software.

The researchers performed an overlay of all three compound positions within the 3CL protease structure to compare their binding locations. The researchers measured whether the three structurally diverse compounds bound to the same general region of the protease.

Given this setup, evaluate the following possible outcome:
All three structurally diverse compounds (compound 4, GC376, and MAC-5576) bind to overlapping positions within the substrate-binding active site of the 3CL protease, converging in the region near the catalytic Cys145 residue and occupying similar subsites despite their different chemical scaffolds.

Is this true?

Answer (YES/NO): YES